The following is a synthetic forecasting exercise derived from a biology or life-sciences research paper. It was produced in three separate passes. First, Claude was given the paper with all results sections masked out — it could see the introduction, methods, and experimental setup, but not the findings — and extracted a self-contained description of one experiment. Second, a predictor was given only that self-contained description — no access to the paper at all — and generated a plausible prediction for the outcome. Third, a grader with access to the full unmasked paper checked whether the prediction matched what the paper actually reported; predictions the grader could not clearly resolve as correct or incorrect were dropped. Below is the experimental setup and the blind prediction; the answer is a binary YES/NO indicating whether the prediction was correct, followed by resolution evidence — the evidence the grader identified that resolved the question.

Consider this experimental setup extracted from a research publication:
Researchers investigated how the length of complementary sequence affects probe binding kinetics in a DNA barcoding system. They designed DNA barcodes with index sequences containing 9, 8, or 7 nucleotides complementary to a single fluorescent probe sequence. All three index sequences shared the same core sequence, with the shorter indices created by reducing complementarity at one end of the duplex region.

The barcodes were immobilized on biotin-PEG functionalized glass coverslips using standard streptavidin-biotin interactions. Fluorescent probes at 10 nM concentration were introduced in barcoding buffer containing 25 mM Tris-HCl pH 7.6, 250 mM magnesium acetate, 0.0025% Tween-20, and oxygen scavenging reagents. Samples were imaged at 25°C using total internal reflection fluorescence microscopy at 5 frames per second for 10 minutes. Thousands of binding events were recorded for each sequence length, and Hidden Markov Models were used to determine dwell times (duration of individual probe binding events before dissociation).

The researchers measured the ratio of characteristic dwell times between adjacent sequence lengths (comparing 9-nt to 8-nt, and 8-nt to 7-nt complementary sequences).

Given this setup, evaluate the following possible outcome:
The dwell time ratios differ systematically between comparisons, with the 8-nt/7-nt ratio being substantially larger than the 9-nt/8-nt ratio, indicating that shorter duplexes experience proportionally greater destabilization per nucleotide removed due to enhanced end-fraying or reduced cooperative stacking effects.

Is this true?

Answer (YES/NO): NO